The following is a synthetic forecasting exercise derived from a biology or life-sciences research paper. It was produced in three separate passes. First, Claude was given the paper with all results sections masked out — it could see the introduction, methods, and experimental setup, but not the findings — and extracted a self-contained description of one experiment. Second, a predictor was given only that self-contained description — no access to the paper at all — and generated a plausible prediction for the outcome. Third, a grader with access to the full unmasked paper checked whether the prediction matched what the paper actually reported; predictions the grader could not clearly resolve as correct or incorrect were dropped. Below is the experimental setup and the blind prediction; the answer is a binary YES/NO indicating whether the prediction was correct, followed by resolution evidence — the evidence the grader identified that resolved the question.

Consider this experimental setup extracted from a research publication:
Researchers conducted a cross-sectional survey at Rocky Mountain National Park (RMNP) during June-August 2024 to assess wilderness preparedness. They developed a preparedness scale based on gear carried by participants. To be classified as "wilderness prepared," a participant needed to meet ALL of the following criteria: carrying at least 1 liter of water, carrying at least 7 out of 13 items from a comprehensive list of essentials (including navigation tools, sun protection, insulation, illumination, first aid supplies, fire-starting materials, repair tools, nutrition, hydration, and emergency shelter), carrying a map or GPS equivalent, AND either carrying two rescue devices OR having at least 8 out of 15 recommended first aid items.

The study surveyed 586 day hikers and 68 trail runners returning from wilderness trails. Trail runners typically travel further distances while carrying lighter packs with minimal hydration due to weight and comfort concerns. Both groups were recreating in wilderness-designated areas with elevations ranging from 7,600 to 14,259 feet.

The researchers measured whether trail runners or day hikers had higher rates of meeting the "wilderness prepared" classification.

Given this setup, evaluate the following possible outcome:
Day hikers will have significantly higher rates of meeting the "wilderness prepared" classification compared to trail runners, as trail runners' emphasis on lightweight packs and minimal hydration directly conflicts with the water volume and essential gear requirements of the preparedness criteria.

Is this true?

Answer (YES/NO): NO